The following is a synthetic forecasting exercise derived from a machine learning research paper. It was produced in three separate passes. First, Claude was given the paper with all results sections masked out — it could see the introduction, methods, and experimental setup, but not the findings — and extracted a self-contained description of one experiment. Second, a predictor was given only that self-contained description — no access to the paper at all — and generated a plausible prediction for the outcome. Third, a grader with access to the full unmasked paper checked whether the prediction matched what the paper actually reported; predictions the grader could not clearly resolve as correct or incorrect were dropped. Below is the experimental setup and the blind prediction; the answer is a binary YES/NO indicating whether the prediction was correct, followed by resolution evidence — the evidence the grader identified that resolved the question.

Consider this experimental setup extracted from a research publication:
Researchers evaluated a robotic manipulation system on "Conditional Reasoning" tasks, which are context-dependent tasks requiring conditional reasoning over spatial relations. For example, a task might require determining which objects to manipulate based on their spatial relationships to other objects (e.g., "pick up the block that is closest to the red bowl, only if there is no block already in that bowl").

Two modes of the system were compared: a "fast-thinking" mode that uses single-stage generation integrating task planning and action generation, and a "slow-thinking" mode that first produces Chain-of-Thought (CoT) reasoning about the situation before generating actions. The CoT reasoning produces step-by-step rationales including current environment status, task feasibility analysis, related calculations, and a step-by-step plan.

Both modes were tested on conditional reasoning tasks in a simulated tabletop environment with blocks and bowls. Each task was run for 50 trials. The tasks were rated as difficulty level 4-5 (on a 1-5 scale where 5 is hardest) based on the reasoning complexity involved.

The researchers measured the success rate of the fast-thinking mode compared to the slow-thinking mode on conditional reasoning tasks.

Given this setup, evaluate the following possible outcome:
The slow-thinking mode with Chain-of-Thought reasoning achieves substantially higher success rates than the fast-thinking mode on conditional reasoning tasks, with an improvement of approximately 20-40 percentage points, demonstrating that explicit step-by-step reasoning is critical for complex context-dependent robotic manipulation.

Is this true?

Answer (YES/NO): NO